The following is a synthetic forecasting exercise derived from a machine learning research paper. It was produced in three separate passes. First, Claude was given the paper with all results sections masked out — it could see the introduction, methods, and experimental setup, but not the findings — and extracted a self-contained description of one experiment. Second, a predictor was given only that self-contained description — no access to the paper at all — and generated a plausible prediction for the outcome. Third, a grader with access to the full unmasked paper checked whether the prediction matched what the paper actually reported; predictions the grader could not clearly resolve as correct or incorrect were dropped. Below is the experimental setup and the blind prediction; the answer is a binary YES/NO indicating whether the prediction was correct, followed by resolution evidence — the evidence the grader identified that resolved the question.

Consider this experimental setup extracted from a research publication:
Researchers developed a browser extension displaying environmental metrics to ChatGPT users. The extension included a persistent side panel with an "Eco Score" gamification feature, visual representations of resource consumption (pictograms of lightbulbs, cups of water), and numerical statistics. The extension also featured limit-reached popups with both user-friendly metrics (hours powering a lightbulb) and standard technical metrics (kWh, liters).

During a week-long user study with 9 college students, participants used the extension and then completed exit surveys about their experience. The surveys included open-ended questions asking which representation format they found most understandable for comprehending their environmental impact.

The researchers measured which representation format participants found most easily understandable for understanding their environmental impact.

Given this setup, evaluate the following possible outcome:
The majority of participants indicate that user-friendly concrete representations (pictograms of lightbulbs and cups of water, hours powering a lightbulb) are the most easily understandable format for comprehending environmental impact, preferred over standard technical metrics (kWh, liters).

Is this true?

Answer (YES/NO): YES